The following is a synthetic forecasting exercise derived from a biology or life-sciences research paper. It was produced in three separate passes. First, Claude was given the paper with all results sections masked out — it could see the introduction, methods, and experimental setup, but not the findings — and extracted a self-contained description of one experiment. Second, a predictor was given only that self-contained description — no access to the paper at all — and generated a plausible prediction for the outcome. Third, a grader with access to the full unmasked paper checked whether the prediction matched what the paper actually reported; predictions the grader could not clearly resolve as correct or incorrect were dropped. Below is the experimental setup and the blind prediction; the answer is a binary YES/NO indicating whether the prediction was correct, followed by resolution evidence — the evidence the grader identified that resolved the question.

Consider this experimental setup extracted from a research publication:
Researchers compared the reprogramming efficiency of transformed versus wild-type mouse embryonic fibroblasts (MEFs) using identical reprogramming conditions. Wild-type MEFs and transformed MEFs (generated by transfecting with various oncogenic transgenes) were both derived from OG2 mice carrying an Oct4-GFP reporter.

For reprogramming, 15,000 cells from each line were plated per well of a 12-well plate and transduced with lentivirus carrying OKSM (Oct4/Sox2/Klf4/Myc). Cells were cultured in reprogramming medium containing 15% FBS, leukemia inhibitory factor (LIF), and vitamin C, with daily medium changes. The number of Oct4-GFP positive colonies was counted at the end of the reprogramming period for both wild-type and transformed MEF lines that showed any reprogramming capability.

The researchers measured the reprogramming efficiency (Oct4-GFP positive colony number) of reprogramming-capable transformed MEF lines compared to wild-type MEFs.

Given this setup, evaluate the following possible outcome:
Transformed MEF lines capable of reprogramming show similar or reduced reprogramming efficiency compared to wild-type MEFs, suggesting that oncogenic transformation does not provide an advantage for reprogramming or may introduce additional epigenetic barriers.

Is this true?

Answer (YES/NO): YES